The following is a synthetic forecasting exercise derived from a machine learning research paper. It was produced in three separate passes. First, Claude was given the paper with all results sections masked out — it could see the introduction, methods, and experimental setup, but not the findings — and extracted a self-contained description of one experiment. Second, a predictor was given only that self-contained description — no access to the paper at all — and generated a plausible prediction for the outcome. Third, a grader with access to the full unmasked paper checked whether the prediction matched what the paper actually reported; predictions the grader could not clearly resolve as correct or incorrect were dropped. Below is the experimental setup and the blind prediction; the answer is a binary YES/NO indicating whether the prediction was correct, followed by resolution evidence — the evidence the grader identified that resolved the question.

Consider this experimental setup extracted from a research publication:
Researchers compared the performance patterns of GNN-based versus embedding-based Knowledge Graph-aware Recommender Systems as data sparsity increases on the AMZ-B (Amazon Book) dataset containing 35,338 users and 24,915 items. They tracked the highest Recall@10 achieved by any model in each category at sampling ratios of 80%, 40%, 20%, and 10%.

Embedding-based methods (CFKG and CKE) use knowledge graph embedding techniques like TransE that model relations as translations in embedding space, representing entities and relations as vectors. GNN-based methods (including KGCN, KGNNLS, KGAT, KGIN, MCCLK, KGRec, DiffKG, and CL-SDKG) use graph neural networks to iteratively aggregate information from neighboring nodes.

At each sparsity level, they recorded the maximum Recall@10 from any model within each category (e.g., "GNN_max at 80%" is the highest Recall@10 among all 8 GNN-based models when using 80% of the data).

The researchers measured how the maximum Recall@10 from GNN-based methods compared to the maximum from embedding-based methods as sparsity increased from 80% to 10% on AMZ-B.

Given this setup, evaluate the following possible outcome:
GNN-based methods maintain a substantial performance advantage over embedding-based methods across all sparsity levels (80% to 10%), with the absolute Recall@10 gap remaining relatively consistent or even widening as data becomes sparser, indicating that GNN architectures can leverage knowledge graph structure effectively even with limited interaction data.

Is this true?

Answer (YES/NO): NO